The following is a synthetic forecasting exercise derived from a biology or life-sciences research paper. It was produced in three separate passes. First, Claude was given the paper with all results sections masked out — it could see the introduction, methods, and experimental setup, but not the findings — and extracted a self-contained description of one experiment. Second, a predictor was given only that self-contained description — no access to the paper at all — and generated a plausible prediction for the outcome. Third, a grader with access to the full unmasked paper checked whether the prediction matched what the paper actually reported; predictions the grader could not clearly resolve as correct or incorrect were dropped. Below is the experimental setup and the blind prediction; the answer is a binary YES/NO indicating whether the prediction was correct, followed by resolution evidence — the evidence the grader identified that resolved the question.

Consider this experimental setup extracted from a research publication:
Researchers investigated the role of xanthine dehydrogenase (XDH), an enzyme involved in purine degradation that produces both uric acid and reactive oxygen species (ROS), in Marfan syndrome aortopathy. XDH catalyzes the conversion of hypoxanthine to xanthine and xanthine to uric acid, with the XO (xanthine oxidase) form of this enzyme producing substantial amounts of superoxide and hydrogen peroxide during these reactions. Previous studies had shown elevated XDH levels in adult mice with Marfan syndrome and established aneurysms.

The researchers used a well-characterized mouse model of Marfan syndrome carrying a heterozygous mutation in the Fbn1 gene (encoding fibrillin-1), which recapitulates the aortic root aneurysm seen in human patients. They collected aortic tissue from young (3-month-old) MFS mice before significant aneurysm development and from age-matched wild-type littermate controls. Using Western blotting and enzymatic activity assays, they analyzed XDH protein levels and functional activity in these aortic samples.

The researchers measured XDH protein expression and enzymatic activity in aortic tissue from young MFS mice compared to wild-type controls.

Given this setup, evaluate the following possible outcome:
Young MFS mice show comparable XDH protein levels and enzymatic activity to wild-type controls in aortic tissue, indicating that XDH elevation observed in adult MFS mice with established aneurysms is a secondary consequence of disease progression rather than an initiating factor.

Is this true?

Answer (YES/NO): NO